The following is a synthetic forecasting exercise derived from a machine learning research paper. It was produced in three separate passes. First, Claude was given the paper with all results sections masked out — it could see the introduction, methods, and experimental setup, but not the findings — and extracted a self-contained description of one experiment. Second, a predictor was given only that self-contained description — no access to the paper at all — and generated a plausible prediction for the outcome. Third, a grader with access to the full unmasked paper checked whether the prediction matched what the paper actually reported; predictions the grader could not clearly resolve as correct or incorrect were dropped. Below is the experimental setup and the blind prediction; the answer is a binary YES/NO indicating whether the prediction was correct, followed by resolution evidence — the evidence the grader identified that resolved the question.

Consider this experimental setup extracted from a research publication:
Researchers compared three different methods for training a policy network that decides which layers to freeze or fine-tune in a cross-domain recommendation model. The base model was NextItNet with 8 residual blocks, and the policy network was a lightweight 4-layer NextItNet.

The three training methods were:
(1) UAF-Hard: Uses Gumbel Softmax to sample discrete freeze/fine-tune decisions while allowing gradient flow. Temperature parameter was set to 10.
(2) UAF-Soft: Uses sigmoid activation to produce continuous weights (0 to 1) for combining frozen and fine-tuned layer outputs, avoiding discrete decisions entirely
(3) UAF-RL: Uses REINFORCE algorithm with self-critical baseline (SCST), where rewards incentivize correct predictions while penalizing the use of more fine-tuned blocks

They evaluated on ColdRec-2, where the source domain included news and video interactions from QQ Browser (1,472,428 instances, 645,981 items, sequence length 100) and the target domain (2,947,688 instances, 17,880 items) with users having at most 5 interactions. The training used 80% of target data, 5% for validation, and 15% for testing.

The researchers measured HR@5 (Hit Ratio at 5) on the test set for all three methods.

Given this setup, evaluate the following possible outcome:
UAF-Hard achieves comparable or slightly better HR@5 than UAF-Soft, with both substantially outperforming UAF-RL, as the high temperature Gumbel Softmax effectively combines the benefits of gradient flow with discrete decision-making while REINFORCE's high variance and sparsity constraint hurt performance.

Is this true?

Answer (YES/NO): NO